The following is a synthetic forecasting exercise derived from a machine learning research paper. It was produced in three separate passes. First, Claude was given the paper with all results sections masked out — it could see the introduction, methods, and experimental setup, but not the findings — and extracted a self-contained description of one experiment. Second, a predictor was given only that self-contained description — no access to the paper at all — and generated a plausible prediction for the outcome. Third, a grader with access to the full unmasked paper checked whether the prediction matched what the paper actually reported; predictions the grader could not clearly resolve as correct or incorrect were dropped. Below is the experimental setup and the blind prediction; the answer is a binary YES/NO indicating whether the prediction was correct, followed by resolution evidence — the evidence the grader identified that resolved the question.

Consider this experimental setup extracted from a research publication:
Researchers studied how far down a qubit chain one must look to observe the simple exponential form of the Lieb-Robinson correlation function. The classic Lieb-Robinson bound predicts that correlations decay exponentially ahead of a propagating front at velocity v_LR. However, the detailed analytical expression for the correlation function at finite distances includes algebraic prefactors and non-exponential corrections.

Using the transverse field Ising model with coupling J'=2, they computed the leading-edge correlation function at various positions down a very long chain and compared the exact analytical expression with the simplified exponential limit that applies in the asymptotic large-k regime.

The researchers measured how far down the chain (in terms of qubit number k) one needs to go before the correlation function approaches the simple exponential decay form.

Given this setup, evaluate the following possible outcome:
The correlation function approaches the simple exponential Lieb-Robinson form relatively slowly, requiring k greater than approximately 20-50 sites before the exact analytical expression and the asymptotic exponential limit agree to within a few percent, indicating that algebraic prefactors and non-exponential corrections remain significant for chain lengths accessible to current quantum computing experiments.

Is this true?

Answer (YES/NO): NO